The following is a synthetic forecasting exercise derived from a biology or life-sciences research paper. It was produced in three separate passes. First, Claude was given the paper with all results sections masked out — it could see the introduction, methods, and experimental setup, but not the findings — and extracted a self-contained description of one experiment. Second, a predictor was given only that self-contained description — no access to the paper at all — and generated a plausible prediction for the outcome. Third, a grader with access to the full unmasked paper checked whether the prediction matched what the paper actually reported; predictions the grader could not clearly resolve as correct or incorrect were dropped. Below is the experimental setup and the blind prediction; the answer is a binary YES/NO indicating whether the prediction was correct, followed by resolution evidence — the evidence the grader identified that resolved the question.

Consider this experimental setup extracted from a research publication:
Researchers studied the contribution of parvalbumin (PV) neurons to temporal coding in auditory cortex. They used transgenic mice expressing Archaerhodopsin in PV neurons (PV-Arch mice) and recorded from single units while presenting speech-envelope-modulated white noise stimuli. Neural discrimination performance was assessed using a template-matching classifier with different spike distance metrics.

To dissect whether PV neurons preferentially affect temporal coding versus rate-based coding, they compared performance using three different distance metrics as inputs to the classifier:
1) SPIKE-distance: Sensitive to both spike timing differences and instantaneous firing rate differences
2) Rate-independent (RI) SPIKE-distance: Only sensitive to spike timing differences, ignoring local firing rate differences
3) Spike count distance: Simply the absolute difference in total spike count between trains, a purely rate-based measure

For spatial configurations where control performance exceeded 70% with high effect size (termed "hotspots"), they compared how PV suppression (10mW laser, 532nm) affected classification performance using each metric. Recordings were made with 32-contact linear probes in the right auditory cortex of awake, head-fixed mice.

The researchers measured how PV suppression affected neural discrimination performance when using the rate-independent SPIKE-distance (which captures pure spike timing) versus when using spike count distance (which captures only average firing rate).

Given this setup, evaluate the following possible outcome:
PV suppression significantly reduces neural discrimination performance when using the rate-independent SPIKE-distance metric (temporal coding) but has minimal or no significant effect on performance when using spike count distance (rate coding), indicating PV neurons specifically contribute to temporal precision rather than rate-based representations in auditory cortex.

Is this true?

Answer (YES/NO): YES